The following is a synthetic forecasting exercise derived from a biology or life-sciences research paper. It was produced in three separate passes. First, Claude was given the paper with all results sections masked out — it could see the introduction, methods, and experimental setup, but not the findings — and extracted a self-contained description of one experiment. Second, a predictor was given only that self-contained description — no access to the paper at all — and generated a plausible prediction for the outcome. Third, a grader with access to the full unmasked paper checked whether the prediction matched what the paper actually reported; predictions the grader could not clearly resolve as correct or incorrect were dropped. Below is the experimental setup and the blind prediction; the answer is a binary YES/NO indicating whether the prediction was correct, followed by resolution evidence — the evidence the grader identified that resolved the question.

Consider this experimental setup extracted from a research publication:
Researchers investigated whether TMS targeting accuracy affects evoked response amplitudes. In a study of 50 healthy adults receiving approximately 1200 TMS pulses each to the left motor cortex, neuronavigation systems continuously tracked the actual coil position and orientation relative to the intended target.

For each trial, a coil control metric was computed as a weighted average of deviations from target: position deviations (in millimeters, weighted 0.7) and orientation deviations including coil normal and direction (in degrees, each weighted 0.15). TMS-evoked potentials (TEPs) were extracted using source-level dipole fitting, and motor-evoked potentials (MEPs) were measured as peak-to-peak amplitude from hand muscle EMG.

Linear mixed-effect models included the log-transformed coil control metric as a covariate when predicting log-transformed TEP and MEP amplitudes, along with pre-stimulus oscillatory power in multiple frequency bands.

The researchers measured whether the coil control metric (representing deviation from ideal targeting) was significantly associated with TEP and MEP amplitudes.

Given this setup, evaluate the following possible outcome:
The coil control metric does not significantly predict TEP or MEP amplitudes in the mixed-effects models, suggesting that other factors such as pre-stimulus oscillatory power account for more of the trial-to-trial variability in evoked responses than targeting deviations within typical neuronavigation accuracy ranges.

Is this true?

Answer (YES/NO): NO